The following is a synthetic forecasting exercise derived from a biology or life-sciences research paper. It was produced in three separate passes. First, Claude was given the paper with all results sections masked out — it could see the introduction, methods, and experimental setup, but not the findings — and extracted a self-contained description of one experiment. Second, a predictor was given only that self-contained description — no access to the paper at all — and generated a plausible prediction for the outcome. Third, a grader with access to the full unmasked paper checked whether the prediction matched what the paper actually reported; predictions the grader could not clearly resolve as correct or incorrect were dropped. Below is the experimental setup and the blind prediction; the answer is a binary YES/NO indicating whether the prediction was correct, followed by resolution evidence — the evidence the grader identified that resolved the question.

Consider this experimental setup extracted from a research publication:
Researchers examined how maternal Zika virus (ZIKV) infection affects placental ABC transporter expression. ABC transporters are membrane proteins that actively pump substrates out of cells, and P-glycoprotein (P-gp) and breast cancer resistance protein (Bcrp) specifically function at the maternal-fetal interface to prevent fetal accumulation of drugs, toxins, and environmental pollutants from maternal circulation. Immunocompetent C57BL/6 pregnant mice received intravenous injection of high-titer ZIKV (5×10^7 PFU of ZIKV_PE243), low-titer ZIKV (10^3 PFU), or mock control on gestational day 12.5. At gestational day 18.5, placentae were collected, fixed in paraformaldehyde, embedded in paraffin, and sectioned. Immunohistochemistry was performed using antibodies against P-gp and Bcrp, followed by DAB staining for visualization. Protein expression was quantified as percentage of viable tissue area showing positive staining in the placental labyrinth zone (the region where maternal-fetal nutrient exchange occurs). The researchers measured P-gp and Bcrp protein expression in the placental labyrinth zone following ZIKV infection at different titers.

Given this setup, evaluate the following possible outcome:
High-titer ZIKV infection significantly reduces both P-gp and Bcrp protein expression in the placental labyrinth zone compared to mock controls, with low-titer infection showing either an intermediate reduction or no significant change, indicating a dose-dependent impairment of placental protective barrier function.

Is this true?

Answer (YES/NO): NO